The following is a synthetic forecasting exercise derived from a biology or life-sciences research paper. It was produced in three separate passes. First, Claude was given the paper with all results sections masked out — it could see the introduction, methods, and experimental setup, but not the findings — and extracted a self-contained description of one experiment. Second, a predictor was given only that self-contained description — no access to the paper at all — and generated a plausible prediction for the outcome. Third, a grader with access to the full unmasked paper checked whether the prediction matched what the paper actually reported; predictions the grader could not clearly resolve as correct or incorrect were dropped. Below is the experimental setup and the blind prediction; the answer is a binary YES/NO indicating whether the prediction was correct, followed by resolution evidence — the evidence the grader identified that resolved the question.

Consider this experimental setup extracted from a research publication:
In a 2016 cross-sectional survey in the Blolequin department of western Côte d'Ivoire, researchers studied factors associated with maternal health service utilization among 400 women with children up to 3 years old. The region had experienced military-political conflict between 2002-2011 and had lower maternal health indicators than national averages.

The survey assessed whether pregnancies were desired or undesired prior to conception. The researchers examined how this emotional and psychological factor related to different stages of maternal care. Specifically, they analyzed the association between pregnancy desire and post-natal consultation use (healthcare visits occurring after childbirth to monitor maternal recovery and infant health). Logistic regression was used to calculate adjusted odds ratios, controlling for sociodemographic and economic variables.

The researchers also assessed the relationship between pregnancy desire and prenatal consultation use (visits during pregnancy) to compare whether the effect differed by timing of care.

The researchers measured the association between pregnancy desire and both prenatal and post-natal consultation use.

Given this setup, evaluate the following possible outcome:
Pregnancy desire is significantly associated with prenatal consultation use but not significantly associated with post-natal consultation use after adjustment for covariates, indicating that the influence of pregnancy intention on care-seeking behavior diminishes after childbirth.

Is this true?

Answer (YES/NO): NO